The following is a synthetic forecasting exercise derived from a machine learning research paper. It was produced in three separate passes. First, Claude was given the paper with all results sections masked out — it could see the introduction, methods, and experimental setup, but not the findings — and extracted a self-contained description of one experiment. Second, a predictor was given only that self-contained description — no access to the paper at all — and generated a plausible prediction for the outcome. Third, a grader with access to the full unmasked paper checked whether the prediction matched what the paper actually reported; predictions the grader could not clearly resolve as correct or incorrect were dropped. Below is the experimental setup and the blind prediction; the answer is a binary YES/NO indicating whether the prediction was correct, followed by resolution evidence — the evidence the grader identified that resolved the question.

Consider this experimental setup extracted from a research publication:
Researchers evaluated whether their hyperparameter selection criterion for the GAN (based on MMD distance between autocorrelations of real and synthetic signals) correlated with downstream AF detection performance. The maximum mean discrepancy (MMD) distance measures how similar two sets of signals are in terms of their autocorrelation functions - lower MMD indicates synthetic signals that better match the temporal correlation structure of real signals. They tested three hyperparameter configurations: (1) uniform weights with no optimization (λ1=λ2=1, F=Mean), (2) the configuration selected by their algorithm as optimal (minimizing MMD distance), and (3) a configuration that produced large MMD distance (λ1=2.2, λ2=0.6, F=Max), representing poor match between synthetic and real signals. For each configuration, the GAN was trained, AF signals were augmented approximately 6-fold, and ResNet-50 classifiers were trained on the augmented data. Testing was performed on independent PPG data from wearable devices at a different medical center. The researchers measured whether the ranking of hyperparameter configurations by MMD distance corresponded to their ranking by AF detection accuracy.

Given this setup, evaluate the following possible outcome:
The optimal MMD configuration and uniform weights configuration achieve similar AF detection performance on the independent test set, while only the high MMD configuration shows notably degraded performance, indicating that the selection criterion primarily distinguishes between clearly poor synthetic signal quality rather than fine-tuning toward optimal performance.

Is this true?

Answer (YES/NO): NO